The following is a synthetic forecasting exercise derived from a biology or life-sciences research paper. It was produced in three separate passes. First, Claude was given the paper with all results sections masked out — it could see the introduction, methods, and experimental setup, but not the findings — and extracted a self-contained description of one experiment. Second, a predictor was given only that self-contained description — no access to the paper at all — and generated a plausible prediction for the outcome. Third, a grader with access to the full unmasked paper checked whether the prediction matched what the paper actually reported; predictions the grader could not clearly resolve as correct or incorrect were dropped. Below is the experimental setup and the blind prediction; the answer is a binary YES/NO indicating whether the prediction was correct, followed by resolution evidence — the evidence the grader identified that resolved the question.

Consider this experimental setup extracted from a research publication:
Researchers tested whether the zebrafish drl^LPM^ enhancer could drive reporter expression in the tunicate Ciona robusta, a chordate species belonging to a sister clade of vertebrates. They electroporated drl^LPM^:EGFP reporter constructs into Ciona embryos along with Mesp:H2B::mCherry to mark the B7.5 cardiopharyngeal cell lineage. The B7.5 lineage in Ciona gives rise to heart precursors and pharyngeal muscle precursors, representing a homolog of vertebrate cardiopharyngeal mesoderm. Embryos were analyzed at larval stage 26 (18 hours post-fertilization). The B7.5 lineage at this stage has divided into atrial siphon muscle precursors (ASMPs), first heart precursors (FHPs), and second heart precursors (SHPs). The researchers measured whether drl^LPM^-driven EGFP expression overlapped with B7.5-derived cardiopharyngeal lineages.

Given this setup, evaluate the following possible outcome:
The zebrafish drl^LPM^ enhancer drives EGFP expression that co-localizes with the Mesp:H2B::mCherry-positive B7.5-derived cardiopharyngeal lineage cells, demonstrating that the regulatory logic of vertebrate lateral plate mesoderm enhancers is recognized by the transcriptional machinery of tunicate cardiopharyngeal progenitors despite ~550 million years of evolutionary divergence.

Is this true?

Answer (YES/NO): YES